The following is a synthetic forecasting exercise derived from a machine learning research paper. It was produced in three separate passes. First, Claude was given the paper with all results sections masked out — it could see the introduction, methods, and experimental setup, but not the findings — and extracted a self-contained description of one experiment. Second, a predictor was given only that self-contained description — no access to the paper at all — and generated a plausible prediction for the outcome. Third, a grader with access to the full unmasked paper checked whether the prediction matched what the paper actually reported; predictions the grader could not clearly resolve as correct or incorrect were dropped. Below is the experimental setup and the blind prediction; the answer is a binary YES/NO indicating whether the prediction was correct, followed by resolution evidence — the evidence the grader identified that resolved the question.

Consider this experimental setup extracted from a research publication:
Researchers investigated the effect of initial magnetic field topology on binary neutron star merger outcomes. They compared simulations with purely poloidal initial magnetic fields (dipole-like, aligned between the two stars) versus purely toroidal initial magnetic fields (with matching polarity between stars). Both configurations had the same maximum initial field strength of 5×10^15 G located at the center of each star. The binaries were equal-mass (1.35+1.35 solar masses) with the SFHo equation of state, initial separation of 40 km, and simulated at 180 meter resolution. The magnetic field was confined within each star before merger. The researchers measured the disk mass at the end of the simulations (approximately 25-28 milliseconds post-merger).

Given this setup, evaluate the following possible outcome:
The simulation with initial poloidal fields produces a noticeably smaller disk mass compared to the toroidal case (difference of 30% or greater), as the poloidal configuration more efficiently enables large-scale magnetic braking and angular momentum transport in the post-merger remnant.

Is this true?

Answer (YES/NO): NO